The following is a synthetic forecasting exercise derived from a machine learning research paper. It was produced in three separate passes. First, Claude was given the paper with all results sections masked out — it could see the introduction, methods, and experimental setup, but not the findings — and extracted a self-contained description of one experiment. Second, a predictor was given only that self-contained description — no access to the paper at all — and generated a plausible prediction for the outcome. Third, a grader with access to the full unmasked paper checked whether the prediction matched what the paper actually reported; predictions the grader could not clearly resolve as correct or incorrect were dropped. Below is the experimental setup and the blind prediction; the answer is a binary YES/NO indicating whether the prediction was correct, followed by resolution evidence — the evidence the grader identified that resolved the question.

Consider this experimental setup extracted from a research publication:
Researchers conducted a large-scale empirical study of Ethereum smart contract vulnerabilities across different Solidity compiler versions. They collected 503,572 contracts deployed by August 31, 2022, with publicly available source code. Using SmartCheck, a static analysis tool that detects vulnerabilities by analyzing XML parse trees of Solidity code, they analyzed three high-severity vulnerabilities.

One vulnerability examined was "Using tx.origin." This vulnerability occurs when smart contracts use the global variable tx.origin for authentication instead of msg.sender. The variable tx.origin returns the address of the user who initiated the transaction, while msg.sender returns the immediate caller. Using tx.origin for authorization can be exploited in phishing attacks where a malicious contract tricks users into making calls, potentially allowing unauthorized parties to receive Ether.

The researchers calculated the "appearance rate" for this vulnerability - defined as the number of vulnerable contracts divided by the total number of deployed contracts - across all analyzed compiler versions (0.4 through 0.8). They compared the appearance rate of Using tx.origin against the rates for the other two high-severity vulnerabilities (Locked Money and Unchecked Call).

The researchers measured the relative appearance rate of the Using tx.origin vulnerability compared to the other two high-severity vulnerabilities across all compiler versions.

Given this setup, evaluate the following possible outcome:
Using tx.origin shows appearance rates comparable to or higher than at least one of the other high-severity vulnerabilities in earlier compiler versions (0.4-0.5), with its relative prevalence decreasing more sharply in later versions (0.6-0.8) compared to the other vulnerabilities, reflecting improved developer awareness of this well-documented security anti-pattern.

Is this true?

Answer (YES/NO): NO